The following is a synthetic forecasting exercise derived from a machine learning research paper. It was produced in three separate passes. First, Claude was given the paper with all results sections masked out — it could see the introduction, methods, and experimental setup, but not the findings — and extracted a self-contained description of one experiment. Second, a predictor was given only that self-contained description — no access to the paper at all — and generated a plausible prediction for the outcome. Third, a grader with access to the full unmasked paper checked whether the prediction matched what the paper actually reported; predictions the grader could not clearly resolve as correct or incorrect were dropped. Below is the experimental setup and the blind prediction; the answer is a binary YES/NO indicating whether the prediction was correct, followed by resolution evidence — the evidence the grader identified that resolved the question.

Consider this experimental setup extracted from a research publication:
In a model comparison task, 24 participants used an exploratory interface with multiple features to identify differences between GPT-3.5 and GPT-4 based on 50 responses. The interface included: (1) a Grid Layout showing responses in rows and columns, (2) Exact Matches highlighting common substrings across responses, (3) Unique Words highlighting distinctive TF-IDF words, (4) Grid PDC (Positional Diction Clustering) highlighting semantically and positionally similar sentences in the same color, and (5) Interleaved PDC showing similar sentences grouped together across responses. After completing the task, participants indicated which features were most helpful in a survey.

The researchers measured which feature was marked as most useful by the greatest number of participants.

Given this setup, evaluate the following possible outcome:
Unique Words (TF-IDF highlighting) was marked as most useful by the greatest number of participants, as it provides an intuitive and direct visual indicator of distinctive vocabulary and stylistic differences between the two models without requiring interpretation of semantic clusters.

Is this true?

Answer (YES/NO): NO